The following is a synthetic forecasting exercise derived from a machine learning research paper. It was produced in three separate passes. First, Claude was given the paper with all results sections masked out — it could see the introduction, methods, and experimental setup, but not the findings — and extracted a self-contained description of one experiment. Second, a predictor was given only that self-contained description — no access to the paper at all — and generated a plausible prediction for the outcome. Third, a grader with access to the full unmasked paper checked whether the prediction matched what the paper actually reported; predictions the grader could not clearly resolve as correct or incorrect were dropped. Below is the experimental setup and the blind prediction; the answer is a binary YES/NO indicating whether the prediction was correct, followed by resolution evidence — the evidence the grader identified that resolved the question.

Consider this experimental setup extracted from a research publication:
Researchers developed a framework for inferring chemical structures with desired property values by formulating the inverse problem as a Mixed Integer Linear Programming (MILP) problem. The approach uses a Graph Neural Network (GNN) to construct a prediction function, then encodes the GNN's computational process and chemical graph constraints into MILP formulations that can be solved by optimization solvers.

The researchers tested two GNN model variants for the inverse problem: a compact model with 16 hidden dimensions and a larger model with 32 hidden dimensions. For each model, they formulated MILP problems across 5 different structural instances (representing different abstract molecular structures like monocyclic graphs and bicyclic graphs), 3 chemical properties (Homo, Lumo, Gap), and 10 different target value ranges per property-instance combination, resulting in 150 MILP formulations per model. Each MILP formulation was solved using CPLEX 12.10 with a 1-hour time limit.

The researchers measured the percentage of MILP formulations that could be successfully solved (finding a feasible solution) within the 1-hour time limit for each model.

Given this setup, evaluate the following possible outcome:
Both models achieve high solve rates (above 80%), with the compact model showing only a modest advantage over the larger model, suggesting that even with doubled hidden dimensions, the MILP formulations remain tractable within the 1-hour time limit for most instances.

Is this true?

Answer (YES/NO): NO